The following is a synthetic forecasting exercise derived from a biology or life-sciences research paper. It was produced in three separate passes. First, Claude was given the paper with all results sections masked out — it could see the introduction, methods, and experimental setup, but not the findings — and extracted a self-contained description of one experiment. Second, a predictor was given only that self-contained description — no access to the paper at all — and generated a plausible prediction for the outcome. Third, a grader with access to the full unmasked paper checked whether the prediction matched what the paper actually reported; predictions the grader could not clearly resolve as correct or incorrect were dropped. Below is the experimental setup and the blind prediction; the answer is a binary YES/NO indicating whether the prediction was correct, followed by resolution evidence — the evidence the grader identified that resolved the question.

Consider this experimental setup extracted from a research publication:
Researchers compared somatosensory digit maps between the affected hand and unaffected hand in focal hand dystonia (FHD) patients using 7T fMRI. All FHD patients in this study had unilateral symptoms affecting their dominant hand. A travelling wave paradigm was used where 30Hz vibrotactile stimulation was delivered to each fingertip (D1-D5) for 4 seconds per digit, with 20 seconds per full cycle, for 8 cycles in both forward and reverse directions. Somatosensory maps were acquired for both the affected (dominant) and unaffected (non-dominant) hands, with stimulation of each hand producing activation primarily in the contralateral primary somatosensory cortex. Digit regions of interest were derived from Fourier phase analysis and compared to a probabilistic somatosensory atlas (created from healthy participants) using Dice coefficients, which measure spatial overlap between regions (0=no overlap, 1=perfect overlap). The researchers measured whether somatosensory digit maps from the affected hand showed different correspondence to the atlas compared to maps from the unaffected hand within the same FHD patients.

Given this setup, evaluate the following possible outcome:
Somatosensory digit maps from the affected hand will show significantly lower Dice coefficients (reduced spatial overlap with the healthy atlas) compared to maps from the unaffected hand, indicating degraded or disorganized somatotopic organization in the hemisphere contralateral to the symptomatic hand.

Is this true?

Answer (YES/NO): NO